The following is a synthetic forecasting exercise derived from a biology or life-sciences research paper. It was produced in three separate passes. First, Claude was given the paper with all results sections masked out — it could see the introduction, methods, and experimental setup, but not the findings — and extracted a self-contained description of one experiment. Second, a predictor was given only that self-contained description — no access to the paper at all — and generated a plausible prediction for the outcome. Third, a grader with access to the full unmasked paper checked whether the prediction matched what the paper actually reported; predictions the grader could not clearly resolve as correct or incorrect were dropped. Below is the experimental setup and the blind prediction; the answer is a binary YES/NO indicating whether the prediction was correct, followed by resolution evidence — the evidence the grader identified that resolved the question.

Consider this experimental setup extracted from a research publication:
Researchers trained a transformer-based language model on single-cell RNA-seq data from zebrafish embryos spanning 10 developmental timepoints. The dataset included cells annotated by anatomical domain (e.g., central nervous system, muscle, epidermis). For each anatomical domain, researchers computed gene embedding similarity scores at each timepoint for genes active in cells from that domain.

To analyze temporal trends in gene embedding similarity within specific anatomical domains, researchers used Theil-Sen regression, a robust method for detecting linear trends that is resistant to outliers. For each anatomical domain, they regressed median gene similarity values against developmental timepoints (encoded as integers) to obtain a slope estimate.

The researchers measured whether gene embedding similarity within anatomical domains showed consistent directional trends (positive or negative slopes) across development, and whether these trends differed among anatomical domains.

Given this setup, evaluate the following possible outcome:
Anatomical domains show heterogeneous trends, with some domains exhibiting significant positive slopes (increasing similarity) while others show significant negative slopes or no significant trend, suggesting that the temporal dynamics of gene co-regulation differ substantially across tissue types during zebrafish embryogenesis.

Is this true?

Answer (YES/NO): YES